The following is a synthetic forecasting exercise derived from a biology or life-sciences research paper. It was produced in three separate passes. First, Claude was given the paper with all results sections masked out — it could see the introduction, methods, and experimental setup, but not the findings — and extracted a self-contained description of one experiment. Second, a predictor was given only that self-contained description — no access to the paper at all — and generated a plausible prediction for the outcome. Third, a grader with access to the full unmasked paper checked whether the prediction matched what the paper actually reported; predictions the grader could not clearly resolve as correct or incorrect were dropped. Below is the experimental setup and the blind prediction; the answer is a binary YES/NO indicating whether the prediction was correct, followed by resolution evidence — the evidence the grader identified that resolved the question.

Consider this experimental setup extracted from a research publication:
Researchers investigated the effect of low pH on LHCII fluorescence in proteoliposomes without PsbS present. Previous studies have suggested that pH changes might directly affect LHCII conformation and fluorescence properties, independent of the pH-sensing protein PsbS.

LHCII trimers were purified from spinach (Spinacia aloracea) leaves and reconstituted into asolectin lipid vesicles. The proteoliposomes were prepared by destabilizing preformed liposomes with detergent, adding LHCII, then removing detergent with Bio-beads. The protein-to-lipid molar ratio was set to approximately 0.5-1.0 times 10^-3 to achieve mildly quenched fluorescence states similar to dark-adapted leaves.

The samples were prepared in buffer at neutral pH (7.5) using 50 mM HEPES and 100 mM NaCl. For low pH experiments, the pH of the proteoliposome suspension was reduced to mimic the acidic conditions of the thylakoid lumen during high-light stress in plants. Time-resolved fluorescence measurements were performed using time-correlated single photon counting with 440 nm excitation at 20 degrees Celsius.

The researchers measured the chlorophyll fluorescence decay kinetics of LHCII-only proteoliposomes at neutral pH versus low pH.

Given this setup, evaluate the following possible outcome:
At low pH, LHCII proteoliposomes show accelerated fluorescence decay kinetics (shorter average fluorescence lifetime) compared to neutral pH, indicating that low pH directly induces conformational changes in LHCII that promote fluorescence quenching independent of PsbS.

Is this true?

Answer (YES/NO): NO